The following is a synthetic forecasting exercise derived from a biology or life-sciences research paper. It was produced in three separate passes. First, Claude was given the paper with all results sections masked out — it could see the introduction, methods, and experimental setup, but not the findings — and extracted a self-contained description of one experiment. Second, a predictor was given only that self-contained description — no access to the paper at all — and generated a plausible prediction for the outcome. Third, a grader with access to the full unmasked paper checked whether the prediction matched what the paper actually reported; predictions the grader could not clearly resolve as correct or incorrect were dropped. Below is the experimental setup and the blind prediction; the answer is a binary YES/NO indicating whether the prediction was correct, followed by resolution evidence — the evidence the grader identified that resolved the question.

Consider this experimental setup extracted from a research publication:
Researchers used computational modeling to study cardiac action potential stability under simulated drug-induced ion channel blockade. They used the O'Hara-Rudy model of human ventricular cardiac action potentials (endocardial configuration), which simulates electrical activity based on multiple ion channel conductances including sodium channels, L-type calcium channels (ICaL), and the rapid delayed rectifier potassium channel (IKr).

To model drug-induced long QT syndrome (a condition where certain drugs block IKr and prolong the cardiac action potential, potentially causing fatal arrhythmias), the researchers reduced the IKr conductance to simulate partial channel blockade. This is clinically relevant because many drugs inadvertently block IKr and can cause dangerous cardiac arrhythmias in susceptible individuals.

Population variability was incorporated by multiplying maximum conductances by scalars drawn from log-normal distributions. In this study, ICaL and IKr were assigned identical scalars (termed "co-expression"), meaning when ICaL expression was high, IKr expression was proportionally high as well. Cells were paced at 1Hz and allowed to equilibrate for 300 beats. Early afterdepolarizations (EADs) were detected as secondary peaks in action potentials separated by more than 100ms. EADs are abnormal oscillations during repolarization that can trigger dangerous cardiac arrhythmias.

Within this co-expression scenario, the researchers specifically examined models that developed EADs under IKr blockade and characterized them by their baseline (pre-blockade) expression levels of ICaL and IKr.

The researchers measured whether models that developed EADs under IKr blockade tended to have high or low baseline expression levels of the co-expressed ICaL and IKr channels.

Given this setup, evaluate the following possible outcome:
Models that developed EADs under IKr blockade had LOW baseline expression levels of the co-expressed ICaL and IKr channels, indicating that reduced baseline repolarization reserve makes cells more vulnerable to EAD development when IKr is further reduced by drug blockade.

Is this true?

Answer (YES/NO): NO